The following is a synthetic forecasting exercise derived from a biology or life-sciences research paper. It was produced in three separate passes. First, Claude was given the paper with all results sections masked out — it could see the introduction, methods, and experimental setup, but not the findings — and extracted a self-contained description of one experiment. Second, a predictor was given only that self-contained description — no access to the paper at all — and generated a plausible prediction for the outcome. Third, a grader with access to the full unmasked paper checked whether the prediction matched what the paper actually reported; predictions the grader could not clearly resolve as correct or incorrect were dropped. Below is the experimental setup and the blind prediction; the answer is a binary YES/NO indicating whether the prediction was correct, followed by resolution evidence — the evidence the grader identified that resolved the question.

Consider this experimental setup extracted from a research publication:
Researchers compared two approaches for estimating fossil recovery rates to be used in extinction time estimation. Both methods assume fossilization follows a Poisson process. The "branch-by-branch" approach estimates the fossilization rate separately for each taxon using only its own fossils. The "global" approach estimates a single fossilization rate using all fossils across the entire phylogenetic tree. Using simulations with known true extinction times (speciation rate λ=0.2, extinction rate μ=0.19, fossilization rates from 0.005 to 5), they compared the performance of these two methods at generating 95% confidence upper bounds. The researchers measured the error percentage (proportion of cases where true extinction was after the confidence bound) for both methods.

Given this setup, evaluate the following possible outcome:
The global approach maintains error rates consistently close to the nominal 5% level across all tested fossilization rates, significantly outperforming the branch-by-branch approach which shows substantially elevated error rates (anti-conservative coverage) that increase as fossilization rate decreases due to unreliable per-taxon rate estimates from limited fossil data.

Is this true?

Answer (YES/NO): NO